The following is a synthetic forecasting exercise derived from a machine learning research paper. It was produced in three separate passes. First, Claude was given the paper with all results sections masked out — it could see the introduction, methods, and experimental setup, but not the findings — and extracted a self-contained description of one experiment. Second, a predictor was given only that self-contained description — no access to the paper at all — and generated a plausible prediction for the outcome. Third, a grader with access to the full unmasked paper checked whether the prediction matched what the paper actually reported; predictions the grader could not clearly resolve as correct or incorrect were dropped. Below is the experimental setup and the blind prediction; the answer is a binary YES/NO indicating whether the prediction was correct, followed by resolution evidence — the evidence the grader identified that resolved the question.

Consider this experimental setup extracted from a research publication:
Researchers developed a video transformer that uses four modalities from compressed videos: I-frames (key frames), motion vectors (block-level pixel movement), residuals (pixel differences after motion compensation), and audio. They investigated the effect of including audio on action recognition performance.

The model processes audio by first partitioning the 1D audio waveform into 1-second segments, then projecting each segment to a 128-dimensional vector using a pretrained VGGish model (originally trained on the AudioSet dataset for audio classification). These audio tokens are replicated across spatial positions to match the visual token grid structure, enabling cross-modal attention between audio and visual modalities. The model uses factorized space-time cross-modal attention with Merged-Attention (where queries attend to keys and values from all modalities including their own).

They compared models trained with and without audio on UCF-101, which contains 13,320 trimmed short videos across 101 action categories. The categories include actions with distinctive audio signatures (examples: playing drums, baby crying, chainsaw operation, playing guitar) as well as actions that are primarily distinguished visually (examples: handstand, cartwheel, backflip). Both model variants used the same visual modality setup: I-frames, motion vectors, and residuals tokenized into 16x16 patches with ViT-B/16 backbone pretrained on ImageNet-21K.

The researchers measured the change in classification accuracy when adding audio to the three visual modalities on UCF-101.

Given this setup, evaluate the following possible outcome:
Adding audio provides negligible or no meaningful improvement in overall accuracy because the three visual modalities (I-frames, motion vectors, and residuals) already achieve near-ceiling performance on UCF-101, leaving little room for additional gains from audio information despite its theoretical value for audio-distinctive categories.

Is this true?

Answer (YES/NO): NO